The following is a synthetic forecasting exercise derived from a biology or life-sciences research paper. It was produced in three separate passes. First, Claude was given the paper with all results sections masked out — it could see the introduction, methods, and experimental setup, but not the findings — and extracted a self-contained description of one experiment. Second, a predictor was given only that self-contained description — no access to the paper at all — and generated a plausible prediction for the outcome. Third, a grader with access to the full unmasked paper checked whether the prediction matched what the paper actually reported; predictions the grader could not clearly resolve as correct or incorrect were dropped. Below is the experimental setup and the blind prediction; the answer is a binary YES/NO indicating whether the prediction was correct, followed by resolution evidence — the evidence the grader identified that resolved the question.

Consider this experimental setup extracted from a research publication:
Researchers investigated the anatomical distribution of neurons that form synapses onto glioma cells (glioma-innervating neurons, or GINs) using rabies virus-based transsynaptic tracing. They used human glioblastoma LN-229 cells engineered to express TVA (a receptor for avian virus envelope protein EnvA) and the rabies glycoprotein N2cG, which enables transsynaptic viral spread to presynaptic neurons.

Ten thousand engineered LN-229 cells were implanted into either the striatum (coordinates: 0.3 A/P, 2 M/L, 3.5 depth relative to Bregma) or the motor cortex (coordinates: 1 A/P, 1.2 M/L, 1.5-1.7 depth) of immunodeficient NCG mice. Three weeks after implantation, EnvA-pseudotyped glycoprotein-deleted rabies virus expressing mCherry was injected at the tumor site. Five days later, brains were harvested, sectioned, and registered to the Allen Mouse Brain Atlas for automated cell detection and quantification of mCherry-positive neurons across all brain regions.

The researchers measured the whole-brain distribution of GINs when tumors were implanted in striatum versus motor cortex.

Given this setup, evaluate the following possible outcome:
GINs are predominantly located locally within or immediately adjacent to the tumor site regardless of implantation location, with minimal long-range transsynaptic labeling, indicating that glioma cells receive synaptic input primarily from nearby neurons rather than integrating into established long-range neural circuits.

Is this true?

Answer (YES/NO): NO